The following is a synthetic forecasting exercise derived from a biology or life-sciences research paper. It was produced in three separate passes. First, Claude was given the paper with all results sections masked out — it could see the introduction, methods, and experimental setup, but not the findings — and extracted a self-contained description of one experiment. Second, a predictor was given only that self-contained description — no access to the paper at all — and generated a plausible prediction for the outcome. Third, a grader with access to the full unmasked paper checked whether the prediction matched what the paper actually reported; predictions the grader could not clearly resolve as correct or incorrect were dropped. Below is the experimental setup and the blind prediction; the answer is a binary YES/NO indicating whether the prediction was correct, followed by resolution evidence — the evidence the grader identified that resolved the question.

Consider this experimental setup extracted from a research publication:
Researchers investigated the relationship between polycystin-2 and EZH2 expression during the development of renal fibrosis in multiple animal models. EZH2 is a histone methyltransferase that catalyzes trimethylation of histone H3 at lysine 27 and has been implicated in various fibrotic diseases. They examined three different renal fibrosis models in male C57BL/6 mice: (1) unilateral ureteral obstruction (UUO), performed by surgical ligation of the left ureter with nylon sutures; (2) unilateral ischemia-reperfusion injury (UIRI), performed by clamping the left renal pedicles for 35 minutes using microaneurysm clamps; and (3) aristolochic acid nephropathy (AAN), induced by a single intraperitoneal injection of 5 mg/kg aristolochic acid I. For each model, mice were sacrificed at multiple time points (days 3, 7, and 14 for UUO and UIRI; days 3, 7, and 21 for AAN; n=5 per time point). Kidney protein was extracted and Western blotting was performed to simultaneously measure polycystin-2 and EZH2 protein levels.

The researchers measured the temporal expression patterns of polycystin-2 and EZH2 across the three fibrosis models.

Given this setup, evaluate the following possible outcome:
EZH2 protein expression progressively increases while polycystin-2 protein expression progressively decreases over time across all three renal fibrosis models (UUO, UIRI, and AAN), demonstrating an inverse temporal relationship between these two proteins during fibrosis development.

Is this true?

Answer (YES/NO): NO